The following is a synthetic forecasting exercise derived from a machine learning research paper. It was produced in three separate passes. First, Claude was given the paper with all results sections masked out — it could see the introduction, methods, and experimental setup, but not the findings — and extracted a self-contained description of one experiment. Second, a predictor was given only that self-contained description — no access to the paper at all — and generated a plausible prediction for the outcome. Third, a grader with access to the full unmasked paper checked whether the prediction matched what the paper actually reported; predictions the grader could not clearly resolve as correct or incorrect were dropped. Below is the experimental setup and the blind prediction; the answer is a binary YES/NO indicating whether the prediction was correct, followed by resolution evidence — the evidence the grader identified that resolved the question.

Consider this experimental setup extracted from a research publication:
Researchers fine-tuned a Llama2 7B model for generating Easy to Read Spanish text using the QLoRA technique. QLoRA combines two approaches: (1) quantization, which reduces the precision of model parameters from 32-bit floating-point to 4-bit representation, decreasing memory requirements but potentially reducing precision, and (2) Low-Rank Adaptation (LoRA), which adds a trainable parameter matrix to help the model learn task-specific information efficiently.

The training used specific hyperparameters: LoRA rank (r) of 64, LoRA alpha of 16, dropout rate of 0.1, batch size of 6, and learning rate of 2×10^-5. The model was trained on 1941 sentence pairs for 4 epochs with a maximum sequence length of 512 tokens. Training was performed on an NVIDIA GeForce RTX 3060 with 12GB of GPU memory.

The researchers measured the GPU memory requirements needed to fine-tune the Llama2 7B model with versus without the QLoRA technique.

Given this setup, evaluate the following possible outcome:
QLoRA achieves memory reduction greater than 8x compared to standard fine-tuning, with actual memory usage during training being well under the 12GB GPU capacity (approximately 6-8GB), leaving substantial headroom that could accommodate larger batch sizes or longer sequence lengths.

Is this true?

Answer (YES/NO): NO